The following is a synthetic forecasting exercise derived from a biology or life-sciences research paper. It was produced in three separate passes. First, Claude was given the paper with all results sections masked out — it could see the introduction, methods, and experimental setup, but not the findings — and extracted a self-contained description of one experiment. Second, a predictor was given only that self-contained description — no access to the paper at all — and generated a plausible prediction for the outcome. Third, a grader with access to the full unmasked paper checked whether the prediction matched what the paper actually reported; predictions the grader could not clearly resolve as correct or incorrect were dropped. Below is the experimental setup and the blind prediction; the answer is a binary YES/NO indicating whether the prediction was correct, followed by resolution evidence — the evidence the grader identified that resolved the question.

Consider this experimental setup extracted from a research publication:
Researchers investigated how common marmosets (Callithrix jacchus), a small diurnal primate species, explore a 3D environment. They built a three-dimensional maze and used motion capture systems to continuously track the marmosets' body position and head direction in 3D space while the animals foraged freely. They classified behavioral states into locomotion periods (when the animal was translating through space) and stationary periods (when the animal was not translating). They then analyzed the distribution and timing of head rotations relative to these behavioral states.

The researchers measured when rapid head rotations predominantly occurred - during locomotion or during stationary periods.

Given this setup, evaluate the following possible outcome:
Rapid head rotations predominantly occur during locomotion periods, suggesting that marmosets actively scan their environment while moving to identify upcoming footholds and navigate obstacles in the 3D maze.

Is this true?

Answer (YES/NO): NO